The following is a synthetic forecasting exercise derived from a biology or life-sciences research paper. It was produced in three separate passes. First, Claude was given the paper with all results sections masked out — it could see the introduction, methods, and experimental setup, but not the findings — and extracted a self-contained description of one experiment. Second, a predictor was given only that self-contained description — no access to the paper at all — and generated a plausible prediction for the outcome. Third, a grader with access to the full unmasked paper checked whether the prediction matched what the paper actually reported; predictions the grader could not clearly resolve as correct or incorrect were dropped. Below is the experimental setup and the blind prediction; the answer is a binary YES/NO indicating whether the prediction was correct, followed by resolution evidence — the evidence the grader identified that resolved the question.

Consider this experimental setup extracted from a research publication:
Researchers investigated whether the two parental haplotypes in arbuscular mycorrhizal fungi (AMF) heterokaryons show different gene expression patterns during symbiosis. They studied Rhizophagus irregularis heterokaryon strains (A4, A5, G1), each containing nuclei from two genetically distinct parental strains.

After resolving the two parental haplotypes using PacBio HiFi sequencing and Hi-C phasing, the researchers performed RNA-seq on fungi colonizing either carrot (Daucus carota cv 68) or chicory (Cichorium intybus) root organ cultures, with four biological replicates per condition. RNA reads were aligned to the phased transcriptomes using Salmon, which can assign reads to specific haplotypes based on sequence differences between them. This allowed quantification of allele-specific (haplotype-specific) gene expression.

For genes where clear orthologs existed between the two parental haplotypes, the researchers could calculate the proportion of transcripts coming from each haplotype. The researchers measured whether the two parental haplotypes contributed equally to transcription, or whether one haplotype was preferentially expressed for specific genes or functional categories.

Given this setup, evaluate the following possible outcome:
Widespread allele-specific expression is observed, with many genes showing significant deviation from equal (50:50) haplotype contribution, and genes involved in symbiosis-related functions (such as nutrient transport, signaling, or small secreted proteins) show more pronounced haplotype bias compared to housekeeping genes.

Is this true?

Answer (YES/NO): NO